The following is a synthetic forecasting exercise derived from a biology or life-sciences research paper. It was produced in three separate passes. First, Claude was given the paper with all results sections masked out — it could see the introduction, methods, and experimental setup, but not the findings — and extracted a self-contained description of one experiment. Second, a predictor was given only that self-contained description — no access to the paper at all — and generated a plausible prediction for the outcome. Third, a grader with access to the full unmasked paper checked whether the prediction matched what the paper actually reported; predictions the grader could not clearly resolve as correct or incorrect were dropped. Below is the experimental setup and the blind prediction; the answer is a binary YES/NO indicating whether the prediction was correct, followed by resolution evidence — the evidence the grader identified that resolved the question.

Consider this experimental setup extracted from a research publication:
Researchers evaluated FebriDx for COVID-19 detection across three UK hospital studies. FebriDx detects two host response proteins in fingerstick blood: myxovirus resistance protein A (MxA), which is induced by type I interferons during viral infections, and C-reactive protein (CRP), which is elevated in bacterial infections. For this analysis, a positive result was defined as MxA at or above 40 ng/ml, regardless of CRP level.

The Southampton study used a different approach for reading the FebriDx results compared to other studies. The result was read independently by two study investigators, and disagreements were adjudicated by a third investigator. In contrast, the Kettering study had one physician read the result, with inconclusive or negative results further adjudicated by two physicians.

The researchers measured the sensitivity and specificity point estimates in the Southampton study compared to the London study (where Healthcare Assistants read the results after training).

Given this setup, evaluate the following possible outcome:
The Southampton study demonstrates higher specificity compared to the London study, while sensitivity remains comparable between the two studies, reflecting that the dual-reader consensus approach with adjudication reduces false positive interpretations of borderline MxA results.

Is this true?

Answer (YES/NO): NO